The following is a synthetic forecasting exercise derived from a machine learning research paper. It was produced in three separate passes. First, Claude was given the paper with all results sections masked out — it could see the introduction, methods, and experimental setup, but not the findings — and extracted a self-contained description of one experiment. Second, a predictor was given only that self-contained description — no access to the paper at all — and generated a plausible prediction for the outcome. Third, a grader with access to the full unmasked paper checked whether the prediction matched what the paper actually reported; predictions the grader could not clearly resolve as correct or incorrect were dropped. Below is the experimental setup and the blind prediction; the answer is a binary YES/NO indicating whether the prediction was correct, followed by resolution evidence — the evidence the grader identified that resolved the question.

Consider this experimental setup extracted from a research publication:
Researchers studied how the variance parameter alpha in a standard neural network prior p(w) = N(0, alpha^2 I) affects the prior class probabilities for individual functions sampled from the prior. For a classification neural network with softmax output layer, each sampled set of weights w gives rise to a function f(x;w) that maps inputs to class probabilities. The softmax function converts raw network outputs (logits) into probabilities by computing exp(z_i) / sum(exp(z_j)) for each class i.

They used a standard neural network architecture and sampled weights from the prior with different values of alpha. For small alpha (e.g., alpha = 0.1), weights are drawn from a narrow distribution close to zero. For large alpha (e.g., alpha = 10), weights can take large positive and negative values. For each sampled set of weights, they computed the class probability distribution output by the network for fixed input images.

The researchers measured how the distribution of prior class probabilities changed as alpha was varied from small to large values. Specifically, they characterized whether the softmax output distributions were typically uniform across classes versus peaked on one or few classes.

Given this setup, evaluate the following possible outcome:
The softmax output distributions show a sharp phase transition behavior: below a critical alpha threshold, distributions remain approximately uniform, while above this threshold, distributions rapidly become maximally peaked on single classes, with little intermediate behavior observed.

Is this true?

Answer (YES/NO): NO